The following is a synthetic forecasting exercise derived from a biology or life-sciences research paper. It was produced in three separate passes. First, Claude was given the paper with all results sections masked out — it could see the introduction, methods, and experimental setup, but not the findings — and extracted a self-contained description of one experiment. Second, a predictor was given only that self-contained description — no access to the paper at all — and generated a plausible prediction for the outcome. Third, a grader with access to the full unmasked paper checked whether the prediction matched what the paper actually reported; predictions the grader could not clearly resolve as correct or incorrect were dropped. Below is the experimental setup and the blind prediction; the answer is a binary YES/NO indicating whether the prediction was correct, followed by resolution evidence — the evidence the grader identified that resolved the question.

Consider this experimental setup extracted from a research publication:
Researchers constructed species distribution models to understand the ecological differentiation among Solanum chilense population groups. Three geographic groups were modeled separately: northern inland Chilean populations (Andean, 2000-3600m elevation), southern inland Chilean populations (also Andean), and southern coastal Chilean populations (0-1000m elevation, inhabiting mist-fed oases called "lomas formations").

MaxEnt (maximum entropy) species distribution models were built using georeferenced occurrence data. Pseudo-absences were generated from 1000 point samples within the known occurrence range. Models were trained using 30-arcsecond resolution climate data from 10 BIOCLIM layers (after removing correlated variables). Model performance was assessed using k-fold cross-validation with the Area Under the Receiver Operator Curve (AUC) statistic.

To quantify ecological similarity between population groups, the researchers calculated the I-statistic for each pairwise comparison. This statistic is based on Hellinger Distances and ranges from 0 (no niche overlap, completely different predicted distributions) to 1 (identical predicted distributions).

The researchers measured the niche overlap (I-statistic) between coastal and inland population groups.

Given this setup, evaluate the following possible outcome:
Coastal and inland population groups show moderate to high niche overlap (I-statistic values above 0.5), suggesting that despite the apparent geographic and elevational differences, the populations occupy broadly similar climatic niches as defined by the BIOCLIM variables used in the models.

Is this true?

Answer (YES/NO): NO